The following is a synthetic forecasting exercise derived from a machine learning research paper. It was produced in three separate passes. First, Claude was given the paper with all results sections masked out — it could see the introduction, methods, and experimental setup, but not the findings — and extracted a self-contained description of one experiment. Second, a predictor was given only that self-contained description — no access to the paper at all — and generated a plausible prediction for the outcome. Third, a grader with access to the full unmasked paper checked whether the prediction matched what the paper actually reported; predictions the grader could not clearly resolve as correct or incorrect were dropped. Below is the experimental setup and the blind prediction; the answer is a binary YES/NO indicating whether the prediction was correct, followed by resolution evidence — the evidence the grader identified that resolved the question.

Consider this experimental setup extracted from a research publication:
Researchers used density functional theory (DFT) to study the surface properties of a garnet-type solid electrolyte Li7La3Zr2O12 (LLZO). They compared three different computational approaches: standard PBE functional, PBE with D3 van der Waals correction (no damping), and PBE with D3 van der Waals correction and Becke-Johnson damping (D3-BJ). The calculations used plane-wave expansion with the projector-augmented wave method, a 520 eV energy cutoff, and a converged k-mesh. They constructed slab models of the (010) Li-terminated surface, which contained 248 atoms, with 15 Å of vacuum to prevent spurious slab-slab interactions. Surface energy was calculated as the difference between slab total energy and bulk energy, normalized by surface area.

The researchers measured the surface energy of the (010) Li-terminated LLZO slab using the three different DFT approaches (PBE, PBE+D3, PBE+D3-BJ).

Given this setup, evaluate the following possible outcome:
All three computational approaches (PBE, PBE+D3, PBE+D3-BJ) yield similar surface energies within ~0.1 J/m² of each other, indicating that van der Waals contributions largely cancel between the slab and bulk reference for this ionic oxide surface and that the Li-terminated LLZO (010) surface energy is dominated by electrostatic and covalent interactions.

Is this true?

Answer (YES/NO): NO